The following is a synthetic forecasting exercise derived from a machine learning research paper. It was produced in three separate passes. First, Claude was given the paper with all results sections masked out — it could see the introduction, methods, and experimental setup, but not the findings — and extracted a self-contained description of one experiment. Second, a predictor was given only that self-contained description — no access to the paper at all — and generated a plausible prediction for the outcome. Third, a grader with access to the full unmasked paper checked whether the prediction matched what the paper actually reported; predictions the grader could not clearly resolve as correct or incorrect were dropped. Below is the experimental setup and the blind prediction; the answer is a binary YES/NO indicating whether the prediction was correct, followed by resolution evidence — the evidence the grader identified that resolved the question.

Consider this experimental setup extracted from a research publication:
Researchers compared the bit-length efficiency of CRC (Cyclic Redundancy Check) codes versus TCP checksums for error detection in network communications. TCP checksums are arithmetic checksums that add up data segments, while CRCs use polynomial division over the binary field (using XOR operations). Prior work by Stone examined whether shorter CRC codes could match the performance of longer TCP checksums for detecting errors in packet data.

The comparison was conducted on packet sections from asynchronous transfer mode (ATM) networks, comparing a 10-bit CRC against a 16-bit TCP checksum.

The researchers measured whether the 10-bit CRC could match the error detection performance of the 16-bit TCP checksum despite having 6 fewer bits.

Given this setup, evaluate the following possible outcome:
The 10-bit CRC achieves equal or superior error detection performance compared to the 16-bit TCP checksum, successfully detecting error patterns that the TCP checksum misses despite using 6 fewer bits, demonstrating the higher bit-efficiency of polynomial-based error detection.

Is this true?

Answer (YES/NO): NO